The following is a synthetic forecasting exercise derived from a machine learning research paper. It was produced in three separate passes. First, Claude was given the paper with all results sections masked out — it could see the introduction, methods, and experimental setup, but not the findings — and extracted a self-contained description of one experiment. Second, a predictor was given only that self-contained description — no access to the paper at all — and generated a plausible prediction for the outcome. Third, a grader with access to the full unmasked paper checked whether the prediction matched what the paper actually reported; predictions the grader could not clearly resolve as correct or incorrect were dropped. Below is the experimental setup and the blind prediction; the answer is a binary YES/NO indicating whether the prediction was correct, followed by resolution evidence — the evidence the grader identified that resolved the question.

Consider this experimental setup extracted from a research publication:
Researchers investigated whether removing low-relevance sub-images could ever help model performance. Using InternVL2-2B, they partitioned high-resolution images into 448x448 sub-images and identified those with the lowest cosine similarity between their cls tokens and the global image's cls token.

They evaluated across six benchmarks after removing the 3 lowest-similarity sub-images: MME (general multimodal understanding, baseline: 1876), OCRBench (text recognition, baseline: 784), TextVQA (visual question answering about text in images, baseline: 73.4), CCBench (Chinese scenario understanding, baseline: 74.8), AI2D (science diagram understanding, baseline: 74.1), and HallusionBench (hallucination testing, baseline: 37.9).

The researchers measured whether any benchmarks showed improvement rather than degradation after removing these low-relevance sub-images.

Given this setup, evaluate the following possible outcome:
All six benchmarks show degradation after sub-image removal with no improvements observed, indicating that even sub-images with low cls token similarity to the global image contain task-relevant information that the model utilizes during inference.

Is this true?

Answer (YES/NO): NO